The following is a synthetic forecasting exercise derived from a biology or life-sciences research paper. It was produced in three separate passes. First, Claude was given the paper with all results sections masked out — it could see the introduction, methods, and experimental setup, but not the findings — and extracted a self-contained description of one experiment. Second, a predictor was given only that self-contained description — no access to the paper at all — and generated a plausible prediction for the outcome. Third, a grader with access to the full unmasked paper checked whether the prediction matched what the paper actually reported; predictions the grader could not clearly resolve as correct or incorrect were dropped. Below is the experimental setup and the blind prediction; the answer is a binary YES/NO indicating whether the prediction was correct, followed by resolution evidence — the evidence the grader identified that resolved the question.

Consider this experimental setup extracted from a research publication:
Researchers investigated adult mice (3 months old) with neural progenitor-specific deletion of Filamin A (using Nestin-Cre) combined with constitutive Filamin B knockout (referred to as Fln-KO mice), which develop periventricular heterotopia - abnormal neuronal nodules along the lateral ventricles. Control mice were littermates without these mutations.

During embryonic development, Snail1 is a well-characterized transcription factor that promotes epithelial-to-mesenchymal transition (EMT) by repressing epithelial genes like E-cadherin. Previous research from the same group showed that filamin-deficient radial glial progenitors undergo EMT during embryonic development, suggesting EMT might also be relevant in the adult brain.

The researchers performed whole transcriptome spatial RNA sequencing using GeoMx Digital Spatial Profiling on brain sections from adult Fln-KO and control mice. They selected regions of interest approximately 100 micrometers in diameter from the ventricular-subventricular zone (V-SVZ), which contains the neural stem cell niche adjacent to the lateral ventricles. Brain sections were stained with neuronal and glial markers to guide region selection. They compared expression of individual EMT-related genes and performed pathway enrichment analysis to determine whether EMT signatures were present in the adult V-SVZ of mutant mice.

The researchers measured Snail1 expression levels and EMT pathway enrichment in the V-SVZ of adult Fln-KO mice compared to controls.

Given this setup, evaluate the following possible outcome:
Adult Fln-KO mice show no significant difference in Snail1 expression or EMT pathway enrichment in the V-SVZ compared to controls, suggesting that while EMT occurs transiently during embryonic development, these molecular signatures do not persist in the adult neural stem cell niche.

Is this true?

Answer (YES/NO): NO